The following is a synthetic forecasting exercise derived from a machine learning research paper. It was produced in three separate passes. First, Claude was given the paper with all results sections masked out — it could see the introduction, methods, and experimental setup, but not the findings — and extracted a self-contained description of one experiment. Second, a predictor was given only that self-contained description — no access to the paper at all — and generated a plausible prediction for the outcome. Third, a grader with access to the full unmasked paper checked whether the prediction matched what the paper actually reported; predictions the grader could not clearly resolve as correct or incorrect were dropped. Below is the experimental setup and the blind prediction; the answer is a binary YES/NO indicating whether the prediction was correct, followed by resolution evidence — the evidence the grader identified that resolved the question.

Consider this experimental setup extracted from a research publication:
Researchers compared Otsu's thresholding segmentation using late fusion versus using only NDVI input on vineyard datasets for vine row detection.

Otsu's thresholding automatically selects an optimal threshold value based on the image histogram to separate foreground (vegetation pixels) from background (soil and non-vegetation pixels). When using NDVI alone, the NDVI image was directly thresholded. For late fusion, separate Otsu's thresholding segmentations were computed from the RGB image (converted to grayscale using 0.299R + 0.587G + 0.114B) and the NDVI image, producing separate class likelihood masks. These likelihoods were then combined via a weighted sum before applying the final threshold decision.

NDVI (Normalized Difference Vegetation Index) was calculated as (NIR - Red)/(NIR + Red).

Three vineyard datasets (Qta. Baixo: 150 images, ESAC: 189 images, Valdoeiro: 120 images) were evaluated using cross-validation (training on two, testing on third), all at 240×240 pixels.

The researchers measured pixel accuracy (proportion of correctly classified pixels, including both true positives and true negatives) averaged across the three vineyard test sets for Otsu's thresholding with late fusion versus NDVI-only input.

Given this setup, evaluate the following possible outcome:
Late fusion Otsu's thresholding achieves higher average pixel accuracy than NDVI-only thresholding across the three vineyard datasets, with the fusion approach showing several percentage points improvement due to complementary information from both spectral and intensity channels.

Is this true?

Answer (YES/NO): YES